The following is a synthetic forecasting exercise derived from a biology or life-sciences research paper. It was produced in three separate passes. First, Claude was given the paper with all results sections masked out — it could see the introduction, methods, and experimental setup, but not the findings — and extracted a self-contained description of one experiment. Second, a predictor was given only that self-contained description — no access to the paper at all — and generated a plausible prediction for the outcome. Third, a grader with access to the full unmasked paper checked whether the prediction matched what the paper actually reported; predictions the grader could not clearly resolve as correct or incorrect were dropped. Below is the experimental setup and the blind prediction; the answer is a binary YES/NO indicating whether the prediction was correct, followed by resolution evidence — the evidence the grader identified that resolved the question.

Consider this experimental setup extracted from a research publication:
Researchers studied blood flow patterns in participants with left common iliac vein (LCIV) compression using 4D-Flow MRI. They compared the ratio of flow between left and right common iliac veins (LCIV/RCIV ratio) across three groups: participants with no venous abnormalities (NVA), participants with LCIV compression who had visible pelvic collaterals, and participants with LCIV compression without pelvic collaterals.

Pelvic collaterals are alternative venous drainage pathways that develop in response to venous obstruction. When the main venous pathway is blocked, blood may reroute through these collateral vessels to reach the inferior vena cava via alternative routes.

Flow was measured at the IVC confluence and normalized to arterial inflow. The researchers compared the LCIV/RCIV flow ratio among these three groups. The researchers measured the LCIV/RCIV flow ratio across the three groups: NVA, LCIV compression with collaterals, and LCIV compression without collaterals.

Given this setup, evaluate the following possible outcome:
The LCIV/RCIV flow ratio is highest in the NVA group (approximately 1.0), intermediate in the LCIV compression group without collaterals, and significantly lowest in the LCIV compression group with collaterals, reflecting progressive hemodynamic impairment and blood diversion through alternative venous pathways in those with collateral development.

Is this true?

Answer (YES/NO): YES